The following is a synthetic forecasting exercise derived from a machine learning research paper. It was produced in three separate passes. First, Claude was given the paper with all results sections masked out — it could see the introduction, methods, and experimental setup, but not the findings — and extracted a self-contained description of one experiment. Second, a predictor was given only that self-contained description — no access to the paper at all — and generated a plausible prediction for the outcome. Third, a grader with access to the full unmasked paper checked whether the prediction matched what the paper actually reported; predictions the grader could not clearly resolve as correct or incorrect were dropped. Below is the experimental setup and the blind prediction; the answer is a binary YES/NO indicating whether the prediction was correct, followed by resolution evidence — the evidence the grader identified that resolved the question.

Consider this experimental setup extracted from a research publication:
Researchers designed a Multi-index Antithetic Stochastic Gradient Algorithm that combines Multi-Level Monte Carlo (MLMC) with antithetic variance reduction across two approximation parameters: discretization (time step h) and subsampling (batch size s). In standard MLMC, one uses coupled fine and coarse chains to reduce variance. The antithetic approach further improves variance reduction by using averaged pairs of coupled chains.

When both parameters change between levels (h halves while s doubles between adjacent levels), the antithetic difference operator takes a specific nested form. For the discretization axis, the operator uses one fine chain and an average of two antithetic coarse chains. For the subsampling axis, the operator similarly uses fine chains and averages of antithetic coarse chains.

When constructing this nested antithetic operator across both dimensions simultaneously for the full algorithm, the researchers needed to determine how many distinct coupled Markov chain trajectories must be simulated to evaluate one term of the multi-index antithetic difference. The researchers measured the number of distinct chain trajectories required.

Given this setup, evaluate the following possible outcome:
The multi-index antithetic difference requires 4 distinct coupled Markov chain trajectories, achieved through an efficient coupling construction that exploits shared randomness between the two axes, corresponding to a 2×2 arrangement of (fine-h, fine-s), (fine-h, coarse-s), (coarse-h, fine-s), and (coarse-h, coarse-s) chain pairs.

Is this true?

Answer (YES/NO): NO